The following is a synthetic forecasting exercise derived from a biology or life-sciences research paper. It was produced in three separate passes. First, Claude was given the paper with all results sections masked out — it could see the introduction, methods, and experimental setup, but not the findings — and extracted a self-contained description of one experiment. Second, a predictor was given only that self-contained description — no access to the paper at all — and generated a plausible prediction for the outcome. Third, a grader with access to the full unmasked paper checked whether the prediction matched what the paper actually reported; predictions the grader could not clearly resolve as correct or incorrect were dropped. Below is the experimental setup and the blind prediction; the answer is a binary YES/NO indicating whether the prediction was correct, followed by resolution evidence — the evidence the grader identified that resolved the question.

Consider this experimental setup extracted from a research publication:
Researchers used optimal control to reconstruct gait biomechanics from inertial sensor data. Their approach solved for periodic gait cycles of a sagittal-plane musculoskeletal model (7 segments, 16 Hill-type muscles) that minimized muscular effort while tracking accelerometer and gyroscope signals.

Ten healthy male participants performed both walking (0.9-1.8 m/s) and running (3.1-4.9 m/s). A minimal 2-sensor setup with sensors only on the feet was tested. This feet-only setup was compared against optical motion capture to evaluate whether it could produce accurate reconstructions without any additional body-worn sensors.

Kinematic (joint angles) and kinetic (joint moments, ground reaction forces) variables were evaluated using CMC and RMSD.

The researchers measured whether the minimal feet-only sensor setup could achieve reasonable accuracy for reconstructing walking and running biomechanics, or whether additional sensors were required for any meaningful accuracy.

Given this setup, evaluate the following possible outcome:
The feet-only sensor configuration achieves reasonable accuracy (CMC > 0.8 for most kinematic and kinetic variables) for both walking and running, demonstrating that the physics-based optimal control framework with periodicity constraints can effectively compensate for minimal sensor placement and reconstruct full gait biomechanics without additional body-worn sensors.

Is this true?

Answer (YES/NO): NO